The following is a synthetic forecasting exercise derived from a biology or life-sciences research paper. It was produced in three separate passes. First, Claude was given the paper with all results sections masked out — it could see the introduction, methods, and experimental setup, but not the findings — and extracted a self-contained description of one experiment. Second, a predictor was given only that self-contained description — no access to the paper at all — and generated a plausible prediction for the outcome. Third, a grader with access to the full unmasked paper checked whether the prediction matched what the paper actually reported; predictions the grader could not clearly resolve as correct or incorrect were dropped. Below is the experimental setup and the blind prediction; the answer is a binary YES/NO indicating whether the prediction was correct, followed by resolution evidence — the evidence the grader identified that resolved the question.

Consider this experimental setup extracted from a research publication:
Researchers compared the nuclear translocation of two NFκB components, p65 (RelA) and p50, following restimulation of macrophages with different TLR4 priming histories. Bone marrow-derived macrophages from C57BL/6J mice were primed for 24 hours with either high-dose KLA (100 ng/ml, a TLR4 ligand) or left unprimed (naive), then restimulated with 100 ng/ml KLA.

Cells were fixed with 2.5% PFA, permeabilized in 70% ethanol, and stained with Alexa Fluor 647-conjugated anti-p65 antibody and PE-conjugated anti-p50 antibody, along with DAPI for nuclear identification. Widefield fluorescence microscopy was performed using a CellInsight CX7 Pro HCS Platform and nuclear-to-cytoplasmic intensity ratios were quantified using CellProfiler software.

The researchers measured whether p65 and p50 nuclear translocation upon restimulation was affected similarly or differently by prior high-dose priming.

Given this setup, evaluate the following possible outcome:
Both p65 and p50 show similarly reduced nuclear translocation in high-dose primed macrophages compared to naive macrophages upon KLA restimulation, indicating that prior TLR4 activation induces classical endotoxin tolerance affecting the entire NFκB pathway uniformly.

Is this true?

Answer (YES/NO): YES